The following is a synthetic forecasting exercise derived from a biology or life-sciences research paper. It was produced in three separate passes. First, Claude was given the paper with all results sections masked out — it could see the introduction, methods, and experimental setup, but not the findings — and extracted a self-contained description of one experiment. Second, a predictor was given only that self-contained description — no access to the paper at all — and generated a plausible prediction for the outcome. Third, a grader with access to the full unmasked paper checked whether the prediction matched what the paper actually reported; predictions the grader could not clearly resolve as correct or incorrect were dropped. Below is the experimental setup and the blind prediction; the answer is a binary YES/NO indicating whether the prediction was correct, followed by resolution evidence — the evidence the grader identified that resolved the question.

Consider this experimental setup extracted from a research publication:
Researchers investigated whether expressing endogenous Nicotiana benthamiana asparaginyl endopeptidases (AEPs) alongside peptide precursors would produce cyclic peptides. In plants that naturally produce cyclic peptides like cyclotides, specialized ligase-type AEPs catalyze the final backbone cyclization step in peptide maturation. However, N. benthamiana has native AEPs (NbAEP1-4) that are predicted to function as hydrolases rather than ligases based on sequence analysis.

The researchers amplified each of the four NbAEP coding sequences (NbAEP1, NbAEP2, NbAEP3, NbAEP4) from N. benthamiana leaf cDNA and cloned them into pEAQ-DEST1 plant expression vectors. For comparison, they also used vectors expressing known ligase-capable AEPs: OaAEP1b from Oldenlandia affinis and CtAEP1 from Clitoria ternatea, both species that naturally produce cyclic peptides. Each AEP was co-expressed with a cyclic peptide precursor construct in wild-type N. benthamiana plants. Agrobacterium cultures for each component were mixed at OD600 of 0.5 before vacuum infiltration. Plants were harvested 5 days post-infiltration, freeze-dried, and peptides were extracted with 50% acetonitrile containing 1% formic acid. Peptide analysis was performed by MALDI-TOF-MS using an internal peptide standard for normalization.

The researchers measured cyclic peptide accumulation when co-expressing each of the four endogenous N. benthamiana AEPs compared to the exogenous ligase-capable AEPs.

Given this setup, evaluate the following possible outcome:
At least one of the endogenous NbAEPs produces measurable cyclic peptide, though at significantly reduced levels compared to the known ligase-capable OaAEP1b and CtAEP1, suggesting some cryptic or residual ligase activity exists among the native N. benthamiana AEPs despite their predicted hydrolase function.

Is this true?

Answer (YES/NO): NO